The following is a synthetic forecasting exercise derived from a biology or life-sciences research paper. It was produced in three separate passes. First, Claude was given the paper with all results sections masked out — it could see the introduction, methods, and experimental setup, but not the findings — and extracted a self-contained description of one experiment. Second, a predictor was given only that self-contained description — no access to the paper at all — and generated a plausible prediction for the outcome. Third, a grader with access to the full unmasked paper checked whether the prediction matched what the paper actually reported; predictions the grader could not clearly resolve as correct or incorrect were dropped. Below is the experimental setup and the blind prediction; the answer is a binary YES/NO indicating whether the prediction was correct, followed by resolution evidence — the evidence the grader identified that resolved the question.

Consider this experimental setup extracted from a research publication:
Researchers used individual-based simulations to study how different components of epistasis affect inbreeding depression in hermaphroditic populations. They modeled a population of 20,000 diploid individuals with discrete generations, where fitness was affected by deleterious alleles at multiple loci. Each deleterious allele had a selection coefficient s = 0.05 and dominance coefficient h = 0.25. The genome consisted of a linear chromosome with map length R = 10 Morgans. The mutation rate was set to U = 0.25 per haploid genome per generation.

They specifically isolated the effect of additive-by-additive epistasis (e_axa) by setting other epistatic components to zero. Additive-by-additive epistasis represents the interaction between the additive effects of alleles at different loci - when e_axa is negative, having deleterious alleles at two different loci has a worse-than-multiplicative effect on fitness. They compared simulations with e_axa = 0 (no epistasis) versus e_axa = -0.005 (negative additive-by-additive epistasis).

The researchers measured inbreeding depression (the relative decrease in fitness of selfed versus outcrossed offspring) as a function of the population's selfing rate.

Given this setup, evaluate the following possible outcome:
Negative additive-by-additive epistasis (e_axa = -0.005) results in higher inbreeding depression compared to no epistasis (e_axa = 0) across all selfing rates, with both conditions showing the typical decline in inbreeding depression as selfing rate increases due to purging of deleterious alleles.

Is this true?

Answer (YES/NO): NO